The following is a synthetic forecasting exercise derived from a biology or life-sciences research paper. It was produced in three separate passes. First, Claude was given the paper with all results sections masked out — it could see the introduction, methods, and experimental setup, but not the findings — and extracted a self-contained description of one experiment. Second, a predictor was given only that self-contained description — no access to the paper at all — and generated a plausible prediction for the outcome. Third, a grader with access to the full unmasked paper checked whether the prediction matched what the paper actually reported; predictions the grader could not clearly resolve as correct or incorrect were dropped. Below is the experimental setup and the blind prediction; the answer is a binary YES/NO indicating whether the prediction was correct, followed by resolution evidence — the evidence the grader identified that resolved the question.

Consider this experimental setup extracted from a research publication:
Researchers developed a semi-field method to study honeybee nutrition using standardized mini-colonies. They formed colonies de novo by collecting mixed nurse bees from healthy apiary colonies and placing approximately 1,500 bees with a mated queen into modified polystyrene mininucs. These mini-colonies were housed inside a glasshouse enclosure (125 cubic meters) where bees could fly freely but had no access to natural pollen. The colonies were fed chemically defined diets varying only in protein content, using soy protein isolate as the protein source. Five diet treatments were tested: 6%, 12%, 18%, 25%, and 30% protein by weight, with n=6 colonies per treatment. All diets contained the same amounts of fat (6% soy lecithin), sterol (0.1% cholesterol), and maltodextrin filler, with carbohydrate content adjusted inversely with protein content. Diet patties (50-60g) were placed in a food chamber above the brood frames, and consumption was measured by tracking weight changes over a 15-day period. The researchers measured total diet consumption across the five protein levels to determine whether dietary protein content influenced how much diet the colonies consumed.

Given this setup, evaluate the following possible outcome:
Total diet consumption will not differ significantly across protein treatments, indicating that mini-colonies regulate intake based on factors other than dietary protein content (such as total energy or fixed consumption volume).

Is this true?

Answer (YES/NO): NO